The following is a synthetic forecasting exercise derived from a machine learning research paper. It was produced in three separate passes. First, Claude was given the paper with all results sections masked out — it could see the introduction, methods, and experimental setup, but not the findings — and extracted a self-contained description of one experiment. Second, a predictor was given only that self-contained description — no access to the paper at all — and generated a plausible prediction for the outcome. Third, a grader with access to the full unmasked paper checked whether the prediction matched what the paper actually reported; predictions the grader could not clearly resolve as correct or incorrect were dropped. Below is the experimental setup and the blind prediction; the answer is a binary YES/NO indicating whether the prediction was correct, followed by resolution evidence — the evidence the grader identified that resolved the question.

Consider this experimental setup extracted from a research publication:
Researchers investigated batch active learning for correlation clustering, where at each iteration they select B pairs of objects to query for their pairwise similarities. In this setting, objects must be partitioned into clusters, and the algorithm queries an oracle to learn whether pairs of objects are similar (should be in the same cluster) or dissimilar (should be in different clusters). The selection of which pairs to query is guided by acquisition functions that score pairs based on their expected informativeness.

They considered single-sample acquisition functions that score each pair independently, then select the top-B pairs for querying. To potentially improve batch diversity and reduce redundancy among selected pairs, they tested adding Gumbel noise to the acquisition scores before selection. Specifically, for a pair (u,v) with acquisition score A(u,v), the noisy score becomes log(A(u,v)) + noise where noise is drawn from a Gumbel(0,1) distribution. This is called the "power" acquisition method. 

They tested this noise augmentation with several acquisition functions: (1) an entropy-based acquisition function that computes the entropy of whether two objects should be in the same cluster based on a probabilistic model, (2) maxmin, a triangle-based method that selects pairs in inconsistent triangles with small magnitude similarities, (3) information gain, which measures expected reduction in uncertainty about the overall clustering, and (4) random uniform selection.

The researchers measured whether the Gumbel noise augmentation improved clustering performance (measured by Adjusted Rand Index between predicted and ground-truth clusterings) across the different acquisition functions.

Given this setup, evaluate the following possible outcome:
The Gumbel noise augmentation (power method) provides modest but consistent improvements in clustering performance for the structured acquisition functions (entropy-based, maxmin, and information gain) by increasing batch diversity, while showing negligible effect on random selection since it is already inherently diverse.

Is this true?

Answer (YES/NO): NO